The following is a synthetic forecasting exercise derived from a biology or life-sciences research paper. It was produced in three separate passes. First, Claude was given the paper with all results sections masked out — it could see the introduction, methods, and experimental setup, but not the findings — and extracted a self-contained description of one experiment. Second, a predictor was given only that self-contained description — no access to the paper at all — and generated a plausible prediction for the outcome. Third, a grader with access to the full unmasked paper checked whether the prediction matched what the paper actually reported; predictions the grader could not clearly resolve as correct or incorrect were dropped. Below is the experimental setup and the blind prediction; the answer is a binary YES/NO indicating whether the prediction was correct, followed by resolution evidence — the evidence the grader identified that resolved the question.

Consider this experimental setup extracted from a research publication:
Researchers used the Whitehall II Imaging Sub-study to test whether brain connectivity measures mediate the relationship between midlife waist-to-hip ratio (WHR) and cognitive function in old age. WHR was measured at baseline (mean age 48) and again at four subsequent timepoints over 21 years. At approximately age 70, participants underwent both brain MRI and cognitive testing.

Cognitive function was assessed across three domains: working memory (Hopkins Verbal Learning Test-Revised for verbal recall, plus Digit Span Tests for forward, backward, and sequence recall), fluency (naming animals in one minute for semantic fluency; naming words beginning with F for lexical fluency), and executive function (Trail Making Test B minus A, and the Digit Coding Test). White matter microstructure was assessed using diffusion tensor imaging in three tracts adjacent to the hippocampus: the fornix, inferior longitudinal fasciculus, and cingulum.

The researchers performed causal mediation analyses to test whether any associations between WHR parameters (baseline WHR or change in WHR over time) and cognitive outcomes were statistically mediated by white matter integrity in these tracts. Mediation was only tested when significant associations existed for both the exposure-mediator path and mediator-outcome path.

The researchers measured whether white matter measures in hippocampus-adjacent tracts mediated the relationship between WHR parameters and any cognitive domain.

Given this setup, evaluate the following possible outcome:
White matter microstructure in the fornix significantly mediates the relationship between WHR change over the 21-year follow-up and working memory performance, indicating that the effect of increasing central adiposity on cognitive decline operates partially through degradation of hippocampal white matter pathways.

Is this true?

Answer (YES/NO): NO